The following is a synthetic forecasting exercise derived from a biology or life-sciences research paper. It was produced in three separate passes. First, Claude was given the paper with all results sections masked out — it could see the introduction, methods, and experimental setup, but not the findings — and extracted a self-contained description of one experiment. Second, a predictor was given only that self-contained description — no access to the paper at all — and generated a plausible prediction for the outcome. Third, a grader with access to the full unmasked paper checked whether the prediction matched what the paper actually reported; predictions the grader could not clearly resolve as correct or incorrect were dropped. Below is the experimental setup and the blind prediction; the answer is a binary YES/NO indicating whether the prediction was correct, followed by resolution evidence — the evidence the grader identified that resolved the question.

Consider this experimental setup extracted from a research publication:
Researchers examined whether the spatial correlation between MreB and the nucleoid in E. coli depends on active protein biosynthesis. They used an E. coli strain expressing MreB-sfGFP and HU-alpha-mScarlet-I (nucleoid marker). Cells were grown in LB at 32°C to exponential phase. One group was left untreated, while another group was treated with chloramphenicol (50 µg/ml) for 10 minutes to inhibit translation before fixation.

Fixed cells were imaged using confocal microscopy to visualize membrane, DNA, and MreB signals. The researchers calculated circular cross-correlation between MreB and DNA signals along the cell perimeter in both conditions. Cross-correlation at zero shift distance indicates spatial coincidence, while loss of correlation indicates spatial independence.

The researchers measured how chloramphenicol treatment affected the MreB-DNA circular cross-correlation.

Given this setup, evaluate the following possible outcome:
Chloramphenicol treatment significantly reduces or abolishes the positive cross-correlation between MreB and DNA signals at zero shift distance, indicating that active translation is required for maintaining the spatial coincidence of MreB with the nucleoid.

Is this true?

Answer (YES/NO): YES